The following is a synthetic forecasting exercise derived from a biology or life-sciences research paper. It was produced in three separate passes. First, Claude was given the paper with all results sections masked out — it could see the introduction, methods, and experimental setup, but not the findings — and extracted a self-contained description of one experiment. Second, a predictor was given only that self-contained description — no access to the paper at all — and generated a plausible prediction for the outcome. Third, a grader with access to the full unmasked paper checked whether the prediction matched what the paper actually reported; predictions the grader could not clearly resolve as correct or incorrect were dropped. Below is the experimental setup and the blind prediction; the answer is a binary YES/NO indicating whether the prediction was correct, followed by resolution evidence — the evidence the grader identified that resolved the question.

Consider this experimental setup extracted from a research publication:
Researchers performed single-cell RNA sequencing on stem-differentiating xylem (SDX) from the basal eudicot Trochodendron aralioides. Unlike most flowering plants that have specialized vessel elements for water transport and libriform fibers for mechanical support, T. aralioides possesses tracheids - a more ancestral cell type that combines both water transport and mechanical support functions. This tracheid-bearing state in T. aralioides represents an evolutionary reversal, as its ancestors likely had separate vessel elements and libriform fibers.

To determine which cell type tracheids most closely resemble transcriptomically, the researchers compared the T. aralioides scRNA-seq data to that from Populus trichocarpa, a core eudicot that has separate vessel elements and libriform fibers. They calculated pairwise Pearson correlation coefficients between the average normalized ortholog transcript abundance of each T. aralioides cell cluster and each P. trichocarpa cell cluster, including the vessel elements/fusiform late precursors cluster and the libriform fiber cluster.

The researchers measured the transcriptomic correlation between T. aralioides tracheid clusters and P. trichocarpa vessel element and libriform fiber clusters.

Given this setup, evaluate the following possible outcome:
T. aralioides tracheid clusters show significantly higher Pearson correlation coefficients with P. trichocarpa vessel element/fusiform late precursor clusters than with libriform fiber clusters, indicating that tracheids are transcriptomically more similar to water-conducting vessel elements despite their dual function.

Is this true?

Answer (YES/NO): YES